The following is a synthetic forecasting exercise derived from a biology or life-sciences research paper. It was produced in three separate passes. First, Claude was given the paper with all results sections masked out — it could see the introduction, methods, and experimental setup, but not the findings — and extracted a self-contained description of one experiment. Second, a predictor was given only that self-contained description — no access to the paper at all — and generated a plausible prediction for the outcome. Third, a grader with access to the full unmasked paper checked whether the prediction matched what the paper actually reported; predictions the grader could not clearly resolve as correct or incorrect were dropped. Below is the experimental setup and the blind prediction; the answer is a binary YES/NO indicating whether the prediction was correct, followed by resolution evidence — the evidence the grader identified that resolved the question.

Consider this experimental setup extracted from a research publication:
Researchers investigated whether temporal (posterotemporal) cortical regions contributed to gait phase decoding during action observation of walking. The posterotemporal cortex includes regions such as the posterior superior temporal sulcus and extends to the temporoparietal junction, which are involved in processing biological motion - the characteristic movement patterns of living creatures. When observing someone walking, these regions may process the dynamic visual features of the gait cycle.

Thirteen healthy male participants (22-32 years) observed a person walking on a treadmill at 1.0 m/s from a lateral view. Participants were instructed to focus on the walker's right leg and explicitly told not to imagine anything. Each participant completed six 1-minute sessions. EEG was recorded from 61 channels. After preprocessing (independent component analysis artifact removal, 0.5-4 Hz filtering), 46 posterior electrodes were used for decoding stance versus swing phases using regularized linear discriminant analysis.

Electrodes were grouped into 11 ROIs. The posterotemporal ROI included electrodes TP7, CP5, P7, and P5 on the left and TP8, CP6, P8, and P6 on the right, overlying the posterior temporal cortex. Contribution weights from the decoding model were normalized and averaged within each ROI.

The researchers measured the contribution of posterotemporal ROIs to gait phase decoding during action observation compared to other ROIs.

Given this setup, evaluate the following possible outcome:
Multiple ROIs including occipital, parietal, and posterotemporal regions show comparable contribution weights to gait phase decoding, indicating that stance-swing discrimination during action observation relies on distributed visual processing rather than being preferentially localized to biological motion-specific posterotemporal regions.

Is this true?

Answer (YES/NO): NO